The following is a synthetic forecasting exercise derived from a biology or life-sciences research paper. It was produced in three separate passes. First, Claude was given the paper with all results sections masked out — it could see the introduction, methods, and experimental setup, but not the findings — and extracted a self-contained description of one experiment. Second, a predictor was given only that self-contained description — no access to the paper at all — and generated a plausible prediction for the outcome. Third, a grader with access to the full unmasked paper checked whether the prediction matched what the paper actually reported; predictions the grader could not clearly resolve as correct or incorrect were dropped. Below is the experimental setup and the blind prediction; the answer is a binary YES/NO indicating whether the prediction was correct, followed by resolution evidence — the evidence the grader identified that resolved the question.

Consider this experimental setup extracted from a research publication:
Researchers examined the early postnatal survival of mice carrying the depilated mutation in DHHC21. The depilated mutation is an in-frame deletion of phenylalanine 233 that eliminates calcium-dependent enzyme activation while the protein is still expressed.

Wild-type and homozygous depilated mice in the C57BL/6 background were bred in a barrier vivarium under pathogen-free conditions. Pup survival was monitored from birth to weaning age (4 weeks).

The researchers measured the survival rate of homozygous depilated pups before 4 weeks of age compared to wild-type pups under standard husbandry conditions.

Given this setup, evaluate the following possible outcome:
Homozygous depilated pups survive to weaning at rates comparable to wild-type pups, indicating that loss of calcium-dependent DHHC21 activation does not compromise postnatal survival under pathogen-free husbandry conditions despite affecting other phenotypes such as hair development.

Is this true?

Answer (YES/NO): NO